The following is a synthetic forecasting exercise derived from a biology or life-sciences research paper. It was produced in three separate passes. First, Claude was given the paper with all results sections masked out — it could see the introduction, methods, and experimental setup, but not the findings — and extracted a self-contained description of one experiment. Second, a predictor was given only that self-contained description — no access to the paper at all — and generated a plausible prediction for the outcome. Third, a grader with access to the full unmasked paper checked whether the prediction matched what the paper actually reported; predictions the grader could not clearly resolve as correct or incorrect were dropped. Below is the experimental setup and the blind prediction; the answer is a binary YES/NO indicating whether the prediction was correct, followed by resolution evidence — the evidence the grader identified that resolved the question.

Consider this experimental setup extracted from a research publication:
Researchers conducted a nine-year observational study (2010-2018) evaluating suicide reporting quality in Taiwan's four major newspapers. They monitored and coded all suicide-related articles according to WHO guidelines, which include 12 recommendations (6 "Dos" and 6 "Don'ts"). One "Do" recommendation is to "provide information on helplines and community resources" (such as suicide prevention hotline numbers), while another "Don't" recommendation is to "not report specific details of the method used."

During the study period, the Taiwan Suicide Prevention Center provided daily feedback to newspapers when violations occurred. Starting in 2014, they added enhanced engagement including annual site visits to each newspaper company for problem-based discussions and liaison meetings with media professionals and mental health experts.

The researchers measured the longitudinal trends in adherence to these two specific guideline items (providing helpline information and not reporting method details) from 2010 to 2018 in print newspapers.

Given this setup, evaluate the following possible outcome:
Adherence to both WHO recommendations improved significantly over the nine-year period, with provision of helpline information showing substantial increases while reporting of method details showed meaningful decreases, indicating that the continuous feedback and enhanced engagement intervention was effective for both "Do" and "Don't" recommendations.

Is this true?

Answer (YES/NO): YES